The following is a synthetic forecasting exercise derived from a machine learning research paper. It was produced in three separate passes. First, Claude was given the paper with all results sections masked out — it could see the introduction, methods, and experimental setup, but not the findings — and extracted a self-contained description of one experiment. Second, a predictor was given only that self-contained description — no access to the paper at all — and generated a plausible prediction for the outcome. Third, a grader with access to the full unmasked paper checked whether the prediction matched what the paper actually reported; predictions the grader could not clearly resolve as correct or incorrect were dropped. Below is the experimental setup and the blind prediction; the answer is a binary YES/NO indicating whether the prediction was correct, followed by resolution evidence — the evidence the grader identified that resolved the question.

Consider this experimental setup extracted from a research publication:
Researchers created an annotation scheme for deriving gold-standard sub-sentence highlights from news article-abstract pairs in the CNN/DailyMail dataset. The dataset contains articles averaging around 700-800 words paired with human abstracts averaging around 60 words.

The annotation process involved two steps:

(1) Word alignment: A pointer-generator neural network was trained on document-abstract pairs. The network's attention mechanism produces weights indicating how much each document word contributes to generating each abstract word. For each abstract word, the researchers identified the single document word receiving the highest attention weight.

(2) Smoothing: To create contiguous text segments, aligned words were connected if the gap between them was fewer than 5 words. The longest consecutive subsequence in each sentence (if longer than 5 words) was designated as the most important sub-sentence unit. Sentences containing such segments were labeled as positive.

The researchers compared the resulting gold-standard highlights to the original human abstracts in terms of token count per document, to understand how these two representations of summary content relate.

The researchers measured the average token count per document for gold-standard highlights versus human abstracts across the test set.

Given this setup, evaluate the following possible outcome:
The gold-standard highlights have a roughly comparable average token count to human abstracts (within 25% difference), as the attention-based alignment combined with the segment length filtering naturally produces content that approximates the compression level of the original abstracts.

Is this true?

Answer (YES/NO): YES